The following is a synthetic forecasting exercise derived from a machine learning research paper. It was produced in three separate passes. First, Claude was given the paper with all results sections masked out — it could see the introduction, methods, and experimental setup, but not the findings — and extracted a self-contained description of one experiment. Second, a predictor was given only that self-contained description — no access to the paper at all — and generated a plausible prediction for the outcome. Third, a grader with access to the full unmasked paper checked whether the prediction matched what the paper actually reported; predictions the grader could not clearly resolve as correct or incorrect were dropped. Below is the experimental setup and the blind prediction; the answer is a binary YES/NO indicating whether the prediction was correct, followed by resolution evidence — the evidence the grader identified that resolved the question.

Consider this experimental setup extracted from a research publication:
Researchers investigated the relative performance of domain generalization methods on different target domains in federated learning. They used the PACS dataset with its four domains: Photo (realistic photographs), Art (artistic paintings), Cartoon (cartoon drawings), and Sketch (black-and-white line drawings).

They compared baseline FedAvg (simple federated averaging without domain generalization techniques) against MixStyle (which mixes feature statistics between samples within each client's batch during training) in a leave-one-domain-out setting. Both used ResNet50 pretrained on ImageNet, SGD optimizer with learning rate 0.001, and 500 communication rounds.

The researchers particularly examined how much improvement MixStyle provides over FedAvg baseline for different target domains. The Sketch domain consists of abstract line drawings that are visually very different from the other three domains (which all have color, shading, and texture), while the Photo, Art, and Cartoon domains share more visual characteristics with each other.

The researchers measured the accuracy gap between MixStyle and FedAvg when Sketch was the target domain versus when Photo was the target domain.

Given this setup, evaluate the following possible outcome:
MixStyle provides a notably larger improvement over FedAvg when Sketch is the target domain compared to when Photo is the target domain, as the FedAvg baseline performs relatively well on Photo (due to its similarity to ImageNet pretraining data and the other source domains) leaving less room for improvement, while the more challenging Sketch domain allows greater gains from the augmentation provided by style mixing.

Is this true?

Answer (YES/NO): YES